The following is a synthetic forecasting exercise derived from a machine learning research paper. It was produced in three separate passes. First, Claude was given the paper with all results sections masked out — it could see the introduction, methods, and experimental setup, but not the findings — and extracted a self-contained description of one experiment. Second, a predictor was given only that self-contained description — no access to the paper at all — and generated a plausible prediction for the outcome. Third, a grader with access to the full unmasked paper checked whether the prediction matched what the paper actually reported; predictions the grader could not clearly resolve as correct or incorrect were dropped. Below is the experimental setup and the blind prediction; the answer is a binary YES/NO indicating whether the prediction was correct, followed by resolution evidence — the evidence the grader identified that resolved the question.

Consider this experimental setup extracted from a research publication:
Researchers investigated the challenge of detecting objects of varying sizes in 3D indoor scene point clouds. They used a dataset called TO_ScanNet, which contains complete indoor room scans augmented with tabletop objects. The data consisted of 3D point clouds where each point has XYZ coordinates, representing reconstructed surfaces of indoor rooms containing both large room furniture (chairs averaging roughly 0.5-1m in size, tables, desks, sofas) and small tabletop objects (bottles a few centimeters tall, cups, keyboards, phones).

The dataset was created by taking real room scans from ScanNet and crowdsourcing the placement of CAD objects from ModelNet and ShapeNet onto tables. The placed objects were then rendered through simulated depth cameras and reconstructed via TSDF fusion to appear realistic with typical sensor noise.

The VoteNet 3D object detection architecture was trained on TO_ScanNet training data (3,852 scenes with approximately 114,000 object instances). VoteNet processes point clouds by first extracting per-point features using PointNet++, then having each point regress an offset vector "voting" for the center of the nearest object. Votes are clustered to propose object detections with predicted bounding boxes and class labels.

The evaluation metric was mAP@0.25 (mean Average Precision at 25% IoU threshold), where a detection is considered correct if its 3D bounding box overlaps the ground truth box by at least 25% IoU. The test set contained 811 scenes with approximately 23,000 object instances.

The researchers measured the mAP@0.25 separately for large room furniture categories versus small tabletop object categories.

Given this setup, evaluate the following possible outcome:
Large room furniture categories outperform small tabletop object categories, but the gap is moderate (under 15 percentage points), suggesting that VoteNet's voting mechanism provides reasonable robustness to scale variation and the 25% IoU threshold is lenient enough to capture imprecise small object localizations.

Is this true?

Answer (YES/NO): NO